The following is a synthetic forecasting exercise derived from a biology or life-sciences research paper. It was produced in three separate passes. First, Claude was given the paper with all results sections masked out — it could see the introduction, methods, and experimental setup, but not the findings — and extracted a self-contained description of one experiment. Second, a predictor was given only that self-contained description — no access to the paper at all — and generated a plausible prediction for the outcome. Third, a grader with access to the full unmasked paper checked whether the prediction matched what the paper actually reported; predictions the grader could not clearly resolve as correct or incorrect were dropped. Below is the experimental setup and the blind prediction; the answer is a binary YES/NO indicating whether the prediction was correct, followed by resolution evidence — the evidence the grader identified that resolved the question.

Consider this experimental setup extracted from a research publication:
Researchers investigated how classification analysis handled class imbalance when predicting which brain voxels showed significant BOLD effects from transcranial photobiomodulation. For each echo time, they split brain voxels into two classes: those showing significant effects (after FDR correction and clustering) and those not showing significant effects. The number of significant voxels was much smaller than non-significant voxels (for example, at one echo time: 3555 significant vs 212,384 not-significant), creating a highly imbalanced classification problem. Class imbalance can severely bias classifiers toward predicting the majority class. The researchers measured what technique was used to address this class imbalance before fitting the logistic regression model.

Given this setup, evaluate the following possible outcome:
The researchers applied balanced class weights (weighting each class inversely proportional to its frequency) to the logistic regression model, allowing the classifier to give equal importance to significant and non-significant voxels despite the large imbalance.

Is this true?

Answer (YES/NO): NO